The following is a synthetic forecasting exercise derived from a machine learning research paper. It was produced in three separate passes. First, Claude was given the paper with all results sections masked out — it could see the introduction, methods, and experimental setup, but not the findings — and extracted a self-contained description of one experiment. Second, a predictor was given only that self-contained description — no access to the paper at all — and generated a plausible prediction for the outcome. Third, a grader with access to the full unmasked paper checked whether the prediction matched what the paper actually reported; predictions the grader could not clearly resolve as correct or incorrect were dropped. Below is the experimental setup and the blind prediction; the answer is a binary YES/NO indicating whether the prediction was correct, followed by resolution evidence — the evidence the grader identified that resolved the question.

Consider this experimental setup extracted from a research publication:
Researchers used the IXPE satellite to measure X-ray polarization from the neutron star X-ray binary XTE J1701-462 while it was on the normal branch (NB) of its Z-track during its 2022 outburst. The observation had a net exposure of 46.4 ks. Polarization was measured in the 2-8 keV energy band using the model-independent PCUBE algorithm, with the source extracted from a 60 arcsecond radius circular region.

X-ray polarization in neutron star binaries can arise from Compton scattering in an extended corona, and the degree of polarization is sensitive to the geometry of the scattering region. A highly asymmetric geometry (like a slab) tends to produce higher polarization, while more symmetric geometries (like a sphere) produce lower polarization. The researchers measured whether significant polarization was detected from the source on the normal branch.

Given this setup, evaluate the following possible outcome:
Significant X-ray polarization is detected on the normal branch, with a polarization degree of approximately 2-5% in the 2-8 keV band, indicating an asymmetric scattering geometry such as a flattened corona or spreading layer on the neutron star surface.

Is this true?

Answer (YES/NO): NO